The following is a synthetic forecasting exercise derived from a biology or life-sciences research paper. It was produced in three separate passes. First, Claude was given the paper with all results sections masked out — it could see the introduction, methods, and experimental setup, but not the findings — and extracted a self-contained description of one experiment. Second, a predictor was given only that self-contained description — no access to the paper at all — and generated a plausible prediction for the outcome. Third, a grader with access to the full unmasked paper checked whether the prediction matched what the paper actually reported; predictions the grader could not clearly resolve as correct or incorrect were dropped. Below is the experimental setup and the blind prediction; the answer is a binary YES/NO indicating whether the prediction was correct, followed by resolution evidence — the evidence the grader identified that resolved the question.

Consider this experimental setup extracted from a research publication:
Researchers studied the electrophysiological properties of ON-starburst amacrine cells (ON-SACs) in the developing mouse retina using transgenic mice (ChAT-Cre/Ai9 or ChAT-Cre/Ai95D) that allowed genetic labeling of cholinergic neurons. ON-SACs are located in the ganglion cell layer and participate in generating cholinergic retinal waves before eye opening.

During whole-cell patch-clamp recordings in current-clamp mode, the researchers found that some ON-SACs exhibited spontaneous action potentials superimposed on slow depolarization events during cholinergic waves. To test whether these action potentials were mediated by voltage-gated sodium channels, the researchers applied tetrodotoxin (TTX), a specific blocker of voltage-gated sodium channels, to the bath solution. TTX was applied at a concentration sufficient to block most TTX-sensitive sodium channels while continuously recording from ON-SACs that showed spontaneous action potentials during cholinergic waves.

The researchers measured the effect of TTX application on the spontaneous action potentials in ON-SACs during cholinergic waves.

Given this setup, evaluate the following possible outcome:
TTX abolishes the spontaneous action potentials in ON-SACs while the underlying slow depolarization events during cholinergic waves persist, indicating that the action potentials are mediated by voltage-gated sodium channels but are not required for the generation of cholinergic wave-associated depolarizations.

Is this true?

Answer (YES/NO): YES